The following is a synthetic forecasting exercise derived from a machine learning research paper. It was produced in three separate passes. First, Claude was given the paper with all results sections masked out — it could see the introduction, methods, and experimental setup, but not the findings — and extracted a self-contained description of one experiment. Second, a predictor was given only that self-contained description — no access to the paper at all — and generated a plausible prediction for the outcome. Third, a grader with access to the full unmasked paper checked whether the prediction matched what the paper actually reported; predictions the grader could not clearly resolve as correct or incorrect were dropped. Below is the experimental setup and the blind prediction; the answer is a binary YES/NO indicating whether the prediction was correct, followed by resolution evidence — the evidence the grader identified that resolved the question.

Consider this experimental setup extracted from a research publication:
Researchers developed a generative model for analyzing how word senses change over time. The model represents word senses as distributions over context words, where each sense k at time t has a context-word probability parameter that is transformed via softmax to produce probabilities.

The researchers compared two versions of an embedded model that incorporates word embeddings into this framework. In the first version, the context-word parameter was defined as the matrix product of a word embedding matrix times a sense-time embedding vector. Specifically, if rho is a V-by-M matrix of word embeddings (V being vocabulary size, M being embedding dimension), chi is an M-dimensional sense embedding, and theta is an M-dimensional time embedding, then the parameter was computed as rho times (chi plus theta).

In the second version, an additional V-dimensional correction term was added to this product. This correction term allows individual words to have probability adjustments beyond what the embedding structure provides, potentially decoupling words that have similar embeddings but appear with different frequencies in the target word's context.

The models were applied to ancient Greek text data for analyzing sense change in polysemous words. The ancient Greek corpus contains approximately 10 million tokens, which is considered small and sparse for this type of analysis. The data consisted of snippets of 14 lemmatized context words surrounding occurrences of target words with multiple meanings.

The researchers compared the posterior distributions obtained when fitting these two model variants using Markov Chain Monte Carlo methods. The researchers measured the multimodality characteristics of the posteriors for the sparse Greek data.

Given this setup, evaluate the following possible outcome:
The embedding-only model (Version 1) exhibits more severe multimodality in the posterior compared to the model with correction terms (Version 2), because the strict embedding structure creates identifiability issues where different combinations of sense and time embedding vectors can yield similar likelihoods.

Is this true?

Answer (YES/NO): YES